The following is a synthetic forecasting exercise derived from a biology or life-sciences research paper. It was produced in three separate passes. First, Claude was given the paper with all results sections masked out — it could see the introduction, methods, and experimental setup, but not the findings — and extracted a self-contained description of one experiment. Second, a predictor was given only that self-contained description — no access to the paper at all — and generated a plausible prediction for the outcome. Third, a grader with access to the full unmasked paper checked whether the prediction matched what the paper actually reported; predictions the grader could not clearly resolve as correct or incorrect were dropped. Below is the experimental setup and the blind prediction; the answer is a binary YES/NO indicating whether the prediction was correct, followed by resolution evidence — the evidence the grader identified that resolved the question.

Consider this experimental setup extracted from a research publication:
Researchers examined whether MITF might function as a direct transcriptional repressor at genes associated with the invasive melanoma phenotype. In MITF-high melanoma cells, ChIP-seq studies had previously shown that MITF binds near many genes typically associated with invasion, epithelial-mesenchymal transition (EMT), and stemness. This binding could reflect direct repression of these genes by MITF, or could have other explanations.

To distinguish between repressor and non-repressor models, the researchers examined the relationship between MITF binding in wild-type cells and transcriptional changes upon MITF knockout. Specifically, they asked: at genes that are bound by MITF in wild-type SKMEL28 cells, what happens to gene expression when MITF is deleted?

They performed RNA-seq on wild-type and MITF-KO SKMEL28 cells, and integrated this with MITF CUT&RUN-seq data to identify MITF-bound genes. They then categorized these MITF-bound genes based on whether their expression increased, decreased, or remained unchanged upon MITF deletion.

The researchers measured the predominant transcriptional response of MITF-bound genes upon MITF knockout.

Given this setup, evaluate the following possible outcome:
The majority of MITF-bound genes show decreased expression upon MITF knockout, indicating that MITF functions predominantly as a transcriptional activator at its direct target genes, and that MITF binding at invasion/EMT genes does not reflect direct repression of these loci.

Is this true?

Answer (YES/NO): YES